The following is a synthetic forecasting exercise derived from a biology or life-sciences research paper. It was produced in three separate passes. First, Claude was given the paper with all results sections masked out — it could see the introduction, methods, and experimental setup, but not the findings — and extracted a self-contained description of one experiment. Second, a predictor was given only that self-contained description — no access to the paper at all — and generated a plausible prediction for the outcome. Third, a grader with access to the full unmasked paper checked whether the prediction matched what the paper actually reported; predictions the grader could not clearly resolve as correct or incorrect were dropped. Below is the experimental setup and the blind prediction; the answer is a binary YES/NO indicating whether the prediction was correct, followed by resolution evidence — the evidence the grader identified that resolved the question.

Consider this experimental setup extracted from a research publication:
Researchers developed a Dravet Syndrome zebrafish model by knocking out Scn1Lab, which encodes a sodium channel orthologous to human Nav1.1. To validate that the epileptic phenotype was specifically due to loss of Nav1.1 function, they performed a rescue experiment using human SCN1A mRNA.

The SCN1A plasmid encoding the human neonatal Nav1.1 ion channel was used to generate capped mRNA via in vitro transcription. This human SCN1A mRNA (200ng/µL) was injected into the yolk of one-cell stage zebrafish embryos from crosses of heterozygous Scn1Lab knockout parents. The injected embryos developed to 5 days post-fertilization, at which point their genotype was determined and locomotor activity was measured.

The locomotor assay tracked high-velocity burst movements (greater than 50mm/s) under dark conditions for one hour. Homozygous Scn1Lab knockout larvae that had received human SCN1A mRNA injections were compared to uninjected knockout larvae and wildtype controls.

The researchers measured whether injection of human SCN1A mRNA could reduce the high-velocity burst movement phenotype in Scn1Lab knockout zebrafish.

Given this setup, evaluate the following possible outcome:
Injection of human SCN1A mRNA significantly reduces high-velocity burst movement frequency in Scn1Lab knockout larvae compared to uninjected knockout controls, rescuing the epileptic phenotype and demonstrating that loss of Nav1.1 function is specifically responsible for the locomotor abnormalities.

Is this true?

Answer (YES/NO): NO